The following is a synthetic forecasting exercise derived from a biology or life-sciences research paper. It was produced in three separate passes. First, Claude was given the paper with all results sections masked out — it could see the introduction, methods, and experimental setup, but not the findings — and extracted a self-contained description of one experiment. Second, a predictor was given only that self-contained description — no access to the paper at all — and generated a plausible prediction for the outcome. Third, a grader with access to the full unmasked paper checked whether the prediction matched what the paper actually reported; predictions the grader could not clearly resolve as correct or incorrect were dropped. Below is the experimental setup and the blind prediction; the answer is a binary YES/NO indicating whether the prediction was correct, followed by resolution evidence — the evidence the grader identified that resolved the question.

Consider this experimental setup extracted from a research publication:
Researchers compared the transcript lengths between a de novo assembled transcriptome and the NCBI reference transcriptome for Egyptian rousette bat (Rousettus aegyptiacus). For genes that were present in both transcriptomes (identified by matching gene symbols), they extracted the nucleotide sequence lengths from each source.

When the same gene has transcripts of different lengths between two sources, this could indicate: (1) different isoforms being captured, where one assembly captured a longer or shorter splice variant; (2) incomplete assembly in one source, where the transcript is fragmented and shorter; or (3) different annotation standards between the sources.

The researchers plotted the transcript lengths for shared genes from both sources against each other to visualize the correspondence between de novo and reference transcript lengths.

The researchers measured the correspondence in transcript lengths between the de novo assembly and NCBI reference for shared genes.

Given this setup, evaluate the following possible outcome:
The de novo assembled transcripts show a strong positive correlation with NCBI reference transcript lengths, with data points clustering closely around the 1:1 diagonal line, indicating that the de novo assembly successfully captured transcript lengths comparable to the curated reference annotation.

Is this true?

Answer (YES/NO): YES